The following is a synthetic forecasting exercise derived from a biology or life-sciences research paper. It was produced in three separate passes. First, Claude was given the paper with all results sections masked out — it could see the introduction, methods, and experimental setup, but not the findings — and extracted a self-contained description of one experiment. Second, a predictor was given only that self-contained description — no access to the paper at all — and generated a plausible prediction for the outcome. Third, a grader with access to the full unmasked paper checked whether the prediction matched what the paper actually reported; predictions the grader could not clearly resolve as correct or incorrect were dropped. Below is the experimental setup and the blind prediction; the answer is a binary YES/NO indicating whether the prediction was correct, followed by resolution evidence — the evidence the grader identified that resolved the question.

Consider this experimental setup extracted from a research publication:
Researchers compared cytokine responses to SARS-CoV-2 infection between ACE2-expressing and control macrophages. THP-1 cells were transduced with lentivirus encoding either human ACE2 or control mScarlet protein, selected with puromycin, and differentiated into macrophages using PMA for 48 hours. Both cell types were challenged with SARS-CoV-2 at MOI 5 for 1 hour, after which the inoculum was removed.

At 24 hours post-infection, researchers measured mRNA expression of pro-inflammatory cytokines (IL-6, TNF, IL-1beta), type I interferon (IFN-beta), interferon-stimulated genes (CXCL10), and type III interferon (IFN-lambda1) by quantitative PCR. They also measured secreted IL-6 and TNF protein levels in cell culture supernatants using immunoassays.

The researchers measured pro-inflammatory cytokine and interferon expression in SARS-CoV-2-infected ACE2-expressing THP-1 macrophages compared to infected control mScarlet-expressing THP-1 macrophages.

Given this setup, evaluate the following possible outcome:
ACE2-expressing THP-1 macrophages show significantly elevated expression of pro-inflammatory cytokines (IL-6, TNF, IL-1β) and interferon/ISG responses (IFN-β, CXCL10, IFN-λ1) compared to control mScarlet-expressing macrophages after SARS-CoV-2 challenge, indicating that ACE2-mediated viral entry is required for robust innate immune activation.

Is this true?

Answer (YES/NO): NO